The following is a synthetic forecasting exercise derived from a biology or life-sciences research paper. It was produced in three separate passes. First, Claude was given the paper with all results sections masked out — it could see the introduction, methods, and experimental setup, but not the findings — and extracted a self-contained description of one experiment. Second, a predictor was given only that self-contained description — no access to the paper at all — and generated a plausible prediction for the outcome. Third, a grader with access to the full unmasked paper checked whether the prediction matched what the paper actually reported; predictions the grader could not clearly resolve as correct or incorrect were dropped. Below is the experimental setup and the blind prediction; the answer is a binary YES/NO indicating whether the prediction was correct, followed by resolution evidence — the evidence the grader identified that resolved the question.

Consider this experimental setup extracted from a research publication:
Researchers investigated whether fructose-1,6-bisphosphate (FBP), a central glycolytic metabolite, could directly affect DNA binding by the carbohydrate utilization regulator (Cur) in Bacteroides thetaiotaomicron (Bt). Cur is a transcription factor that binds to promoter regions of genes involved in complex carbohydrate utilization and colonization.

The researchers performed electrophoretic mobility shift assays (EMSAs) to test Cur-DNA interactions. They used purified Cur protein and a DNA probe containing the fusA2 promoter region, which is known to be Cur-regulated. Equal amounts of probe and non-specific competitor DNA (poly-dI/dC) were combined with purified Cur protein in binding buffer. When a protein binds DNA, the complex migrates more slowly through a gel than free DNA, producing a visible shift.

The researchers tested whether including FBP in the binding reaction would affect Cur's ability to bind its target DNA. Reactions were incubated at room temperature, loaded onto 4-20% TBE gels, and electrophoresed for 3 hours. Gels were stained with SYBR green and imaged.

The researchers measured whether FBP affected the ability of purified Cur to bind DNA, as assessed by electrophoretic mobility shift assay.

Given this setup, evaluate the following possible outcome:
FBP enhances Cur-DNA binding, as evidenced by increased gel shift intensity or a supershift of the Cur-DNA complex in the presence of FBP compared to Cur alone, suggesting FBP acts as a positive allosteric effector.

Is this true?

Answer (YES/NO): NO